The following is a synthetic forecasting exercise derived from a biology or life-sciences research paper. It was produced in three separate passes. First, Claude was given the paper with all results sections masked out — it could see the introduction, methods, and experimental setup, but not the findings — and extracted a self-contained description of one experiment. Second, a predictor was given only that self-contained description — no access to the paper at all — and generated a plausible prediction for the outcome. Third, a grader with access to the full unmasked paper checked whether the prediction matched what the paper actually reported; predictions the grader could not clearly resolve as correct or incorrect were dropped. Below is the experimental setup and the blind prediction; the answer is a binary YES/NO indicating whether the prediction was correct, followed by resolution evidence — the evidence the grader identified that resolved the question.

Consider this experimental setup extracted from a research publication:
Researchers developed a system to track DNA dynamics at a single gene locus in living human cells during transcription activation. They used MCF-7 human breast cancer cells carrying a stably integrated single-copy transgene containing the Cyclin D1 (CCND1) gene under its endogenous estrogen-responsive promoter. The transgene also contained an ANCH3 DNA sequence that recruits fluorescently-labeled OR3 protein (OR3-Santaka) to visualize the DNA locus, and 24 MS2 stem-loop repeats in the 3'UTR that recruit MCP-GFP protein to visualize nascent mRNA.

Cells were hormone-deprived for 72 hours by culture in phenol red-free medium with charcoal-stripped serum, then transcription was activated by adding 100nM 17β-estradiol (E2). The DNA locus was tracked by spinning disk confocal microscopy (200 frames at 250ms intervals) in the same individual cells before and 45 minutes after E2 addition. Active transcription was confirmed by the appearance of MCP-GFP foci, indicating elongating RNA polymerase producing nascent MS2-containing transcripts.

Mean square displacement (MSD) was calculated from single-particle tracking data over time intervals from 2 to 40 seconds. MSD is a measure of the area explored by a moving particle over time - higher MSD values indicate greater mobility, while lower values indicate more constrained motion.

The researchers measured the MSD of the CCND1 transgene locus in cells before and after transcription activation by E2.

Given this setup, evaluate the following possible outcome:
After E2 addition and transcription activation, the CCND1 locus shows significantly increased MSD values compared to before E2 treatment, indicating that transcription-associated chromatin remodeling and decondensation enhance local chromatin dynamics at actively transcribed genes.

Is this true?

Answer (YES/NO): NO